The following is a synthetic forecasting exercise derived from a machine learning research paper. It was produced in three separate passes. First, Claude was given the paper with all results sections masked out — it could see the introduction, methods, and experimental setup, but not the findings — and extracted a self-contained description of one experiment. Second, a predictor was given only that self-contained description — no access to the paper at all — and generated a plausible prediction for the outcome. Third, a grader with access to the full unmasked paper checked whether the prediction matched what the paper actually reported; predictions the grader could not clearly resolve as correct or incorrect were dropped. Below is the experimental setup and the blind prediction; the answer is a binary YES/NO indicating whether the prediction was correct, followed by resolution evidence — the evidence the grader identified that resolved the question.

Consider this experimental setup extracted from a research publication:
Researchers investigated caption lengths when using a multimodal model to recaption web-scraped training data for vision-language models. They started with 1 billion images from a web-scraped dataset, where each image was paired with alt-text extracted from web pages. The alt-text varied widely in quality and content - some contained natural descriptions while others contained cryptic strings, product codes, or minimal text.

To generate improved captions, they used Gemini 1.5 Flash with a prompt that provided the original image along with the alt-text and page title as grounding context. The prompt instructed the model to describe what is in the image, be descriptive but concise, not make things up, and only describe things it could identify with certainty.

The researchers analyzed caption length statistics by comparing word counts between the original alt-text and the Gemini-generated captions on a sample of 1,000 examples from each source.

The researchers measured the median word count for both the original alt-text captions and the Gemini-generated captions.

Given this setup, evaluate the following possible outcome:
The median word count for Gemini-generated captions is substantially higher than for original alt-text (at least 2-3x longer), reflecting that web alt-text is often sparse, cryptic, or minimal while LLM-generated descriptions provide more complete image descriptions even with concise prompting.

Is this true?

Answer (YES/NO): YES